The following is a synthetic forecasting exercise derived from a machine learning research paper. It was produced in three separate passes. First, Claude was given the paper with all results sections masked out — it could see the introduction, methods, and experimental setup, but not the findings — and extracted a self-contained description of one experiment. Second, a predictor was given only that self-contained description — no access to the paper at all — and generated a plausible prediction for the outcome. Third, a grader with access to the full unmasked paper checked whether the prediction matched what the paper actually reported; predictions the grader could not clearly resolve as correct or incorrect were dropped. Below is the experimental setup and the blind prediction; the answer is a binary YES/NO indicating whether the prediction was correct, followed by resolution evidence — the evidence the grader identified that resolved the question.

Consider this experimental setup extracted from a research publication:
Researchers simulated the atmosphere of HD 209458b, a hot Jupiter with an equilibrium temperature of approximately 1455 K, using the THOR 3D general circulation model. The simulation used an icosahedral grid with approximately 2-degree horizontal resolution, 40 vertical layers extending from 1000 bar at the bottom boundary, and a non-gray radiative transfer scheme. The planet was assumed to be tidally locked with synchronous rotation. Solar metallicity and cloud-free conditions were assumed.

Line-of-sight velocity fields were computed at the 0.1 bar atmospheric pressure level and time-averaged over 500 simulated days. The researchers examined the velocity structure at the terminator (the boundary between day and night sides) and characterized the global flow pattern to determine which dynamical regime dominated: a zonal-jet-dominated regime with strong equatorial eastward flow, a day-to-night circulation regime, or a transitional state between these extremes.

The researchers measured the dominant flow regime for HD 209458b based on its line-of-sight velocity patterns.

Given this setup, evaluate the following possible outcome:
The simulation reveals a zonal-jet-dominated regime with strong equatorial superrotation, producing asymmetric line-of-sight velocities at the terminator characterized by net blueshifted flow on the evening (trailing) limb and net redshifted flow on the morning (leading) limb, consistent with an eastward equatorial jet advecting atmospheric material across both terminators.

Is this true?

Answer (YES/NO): NO